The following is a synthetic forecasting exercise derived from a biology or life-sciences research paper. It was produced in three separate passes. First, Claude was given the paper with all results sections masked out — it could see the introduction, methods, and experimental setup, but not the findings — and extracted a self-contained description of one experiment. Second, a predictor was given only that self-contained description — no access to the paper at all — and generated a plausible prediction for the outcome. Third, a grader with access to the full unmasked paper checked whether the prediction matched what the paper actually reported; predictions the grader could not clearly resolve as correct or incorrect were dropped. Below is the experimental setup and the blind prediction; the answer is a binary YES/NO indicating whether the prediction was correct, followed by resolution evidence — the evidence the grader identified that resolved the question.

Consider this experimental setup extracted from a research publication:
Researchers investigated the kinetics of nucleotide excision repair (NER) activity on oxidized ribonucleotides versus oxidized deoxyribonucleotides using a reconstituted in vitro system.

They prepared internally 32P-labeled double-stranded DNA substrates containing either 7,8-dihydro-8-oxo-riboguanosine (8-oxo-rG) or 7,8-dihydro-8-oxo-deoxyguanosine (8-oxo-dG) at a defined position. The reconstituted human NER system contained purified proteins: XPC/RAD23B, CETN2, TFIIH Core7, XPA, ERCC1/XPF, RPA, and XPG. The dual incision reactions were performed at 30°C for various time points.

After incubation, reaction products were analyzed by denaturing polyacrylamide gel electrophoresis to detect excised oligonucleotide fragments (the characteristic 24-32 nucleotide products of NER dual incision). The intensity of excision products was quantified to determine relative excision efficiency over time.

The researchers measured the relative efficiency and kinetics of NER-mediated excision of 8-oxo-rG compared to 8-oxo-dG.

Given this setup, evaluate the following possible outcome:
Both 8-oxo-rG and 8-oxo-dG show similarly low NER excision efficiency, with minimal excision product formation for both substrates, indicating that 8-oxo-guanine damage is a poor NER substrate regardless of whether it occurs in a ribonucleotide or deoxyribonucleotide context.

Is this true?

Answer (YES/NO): NO